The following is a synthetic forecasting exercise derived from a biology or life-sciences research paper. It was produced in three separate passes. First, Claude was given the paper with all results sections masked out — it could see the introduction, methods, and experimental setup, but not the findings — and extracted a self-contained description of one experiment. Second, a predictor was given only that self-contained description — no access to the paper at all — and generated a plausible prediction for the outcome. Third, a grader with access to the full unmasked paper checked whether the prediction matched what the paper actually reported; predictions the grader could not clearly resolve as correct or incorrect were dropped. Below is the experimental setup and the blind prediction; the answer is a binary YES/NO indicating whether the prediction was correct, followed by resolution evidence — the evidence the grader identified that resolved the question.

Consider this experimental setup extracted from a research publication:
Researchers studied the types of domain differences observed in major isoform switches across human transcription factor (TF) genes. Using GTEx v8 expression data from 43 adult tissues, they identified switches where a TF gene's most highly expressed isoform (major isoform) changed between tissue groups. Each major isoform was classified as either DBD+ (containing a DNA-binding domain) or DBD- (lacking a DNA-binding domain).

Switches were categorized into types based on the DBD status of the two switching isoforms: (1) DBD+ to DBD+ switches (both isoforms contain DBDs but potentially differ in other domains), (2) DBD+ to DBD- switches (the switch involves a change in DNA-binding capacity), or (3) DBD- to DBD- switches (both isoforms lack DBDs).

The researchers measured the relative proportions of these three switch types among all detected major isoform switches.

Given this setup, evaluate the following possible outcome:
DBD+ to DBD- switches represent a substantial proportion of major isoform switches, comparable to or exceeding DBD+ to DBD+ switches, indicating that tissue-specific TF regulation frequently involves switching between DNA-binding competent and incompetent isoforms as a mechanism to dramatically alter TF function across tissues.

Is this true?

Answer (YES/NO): NO